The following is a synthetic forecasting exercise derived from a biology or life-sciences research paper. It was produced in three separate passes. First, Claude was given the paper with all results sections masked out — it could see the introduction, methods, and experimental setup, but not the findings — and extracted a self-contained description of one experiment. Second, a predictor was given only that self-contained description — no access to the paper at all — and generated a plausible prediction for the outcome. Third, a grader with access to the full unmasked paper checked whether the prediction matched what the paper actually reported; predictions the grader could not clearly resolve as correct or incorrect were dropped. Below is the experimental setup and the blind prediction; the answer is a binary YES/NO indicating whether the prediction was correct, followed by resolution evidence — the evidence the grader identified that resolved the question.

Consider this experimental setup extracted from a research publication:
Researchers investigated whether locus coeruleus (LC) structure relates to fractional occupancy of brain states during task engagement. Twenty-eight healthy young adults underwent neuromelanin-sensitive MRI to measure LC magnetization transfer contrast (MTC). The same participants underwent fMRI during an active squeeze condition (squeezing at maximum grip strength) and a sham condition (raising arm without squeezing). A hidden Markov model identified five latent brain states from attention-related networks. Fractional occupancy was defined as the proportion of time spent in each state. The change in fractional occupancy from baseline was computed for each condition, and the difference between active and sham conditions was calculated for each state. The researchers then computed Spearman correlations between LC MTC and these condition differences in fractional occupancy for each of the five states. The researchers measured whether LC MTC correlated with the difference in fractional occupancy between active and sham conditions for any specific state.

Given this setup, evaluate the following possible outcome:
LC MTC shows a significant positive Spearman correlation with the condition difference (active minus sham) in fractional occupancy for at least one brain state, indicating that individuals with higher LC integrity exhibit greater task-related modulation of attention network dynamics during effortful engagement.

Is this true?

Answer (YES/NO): NO